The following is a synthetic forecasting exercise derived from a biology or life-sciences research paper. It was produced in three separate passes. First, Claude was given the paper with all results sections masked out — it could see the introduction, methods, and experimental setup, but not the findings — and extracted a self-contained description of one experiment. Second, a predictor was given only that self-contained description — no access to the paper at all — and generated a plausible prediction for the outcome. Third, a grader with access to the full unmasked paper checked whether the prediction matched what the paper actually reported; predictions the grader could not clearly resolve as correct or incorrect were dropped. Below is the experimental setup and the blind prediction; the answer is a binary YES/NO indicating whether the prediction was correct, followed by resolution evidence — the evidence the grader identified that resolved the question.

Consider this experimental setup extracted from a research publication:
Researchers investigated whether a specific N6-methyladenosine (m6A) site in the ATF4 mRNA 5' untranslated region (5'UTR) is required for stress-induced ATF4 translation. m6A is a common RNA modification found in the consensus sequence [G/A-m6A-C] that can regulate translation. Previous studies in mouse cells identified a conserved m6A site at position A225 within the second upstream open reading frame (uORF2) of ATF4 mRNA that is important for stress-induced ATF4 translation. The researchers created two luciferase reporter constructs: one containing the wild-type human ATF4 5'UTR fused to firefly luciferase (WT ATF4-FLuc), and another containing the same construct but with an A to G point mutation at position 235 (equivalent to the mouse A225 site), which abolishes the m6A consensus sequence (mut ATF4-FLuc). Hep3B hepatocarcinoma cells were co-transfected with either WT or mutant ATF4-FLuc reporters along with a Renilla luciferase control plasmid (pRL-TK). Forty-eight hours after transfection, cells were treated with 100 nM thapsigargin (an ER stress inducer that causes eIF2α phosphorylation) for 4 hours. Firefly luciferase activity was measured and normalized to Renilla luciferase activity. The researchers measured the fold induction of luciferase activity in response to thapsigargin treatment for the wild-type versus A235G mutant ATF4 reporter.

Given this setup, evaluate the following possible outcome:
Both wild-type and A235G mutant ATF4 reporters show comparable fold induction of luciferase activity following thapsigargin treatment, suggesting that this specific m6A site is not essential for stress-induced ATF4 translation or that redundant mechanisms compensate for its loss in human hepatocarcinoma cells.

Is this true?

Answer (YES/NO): YES